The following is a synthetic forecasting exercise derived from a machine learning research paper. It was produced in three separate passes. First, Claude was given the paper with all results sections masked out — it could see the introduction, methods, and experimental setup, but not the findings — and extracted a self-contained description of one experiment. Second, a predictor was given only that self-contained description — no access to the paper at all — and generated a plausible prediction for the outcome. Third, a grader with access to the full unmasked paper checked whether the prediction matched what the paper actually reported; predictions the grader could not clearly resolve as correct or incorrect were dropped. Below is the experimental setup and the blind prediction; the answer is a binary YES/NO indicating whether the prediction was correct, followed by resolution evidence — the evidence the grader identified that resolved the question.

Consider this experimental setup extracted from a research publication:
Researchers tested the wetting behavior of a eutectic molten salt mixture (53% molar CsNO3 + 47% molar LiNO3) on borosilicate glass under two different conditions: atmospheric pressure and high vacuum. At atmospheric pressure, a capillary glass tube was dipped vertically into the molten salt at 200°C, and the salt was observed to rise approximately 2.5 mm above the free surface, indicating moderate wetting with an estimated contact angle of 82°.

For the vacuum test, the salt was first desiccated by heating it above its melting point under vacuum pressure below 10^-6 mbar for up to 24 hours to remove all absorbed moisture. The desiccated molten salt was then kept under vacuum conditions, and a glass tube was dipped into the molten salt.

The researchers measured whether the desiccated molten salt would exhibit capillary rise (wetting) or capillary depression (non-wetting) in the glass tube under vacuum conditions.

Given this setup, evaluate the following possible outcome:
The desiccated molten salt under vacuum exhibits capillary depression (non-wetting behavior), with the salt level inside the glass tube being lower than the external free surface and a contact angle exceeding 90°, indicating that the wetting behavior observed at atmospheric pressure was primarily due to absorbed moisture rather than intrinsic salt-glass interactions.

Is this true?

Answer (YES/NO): YES